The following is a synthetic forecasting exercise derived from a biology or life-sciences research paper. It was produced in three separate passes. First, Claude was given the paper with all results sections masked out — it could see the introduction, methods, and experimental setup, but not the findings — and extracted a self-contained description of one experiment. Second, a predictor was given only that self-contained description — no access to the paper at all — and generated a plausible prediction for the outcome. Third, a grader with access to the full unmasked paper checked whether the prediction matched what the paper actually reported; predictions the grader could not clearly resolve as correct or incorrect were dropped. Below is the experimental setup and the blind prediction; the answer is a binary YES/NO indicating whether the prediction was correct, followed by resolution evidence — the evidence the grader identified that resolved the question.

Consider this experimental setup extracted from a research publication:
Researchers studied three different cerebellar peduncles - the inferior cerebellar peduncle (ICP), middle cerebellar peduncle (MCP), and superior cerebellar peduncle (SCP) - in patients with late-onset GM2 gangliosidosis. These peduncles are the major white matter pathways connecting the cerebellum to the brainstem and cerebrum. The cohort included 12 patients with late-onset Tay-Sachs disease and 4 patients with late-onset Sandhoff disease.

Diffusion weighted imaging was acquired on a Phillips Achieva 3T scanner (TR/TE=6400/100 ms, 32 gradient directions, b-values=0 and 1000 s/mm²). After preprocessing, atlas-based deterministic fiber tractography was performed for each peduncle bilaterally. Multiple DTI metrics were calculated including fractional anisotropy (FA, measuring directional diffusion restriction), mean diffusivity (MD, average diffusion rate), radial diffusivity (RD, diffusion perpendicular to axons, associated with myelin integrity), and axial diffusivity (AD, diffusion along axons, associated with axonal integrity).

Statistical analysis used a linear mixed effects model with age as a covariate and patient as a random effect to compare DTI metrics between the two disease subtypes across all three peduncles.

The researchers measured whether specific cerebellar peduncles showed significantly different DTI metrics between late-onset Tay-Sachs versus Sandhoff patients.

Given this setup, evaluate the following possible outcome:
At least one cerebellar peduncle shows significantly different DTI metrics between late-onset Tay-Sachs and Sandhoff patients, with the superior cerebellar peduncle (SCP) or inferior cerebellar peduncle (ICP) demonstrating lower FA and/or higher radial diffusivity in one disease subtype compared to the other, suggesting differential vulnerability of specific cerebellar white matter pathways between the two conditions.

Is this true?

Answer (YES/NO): YES